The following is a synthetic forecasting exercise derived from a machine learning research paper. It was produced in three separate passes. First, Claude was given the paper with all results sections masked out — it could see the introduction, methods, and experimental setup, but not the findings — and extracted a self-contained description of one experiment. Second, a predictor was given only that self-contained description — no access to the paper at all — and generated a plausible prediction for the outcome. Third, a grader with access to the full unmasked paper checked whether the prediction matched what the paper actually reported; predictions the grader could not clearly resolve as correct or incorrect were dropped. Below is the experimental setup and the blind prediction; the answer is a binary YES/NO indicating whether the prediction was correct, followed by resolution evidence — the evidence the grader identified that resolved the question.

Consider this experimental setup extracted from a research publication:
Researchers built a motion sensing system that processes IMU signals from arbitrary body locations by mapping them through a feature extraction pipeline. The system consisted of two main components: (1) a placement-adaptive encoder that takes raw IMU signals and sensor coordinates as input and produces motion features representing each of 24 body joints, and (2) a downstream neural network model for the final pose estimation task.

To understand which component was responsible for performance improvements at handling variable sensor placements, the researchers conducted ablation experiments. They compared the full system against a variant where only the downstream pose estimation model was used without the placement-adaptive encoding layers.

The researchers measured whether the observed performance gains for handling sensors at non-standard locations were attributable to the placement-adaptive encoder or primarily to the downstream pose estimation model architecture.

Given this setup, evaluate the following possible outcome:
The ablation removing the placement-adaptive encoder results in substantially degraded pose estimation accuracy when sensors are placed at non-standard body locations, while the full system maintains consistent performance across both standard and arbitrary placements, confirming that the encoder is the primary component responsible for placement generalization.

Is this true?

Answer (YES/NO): YES